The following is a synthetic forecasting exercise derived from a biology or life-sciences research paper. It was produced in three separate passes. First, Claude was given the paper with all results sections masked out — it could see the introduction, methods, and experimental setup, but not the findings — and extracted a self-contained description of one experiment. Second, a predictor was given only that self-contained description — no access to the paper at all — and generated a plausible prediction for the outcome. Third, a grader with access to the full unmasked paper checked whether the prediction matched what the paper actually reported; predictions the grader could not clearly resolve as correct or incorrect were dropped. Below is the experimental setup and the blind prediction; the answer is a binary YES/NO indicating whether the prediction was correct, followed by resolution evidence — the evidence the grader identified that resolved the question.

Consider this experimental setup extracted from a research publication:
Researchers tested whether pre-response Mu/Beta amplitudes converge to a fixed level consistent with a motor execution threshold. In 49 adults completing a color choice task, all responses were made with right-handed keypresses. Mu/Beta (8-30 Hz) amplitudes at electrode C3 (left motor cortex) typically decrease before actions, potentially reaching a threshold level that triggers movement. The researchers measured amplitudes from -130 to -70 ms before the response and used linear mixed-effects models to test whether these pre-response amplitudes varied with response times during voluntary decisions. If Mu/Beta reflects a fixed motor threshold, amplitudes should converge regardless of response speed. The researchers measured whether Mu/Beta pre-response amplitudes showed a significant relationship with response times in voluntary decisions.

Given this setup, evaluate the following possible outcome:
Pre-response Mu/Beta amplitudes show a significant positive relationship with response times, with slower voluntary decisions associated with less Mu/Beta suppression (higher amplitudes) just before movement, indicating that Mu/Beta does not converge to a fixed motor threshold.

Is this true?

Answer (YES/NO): NO